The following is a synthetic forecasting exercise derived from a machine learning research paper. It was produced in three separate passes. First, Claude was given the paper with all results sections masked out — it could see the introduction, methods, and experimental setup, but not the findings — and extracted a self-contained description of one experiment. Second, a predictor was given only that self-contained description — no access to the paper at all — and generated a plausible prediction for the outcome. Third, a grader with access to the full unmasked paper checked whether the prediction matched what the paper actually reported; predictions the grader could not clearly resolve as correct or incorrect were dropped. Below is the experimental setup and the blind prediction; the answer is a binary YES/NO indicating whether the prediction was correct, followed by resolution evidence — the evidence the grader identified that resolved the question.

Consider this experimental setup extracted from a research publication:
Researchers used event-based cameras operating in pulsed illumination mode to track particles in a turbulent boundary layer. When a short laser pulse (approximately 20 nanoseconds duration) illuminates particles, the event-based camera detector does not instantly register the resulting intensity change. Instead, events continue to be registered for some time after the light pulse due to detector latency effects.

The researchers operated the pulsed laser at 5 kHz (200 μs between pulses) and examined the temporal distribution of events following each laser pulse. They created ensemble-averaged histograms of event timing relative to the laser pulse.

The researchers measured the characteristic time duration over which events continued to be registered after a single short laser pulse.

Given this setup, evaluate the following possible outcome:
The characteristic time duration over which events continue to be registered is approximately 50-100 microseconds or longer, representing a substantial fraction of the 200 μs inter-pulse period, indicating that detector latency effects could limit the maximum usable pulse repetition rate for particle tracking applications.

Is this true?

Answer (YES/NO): YES